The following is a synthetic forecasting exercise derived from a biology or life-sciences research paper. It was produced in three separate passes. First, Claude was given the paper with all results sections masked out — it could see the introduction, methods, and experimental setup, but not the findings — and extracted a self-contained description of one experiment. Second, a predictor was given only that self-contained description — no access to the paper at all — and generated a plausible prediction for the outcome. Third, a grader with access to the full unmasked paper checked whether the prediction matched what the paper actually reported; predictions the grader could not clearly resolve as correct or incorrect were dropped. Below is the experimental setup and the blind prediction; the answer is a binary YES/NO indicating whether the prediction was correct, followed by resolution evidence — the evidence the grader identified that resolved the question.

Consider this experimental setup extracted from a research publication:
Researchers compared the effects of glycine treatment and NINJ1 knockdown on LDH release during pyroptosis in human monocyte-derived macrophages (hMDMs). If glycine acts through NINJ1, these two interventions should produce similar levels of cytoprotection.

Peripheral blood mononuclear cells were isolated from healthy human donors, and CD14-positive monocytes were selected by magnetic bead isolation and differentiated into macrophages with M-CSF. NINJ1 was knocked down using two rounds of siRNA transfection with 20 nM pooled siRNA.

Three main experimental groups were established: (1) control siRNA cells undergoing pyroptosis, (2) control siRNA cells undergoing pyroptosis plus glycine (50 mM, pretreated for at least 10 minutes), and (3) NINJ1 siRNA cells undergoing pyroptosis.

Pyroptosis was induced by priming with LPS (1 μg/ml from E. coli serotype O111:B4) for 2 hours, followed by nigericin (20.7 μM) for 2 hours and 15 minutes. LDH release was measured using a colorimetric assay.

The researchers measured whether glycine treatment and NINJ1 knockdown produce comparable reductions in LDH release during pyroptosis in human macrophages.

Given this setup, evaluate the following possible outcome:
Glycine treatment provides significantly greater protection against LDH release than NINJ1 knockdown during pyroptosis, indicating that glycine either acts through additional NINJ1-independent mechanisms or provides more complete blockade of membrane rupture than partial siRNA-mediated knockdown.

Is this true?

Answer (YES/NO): NO